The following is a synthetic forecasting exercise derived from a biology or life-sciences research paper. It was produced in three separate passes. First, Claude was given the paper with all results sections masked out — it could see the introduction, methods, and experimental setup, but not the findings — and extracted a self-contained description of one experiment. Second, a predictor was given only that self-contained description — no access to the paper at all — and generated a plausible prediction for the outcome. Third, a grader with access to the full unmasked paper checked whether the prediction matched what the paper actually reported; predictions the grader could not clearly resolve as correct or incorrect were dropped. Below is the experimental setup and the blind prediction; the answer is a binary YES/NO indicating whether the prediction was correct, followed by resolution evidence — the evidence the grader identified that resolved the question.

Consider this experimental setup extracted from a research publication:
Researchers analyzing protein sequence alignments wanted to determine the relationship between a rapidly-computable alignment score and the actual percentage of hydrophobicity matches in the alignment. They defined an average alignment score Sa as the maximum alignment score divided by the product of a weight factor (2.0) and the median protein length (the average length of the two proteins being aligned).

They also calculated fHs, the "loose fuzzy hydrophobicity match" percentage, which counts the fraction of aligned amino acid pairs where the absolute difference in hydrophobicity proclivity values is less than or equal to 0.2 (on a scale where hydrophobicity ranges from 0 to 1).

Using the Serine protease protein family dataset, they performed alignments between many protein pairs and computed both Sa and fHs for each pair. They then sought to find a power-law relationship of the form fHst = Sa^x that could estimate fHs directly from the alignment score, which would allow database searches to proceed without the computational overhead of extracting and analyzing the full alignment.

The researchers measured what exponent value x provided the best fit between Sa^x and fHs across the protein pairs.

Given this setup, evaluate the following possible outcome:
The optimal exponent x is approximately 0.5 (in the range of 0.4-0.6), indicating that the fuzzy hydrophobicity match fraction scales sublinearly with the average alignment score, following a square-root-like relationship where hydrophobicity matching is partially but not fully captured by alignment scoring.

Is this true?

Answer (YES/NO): NO